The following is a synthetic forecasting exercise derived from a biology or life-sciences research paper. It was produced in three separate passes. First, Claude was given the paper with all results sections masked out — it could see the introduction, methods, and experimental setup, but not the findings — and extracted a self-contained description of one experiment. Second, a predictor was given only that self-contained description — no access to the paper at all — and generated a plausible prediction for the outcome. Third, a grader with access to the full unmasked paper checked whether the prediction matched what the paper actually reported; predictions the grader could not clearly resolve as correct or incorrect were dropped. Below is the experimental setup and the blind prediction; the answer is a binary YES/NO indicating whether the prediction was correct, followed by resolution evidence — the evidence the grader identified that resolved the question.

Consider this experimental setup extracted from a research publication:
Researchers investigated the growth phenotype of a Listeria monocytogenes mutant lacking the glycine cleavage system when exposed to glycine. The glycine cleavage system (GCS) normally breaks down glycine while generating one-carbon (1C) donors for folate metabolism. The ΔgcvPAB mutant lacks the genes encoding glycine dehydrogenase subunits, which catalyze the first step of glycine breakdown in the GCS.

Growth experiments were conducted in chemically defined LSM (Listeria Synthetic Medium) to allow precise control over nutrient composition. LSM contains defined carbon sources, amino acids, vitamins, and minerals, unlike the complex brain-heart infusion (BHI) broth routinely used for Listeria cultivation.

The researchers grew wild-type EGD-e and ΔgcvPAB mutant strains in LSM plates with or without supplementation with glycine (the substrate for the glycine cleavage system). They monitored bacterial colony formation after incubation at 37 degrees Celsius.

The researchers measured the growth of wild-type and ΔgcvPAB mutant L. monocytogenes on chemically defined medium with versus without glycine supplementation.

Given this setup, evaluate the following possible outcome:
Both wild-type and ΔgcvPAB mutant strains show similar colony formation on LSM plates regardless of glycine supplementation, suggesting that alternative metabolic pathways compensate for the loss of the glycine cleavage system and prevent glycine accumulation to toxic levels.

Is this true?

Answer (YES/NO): NO